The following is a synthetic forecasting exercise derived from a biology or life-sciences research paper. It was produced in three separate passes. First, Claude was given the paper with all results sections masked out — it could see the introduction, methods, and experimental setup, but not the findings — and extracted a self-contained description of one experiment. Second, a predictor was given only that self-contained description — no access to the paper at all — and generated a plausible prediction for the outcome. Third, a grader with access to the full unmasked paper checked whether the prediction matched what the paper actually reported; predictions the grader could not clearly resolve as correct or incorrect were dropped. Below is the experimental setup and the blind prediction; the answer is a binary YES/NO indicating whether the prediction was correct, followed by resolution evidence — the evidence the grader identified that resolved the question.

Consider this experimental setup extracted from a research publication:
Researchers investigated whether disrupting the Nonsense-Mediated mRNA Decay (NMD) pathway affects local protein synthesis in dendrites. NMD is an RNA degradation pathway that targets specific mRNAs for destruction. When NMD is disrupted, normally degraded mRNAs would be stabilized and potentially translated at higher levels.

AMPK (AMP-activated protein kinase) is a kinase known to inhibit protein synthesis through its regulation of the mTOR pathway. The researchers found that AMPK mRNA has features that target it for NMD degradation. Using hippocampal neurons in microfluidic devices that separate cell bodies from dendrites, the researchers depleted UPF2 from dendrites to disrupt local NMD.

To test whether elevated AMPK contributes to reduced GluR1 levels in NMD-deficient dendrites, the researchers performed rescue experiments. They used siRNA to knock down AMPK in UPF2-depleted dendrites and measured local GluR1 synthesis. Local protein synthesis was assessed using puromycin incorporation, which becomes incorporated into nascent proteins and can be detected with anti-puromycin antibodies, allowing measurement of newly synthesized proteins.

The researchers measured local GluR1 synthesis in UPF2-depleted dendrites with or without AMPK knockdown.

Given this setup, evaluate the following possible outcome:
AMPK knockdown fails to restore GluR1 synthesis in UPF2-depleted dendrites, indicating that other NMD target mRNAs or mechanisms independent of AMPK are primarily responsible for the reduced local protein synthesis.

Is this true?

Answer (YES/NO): NO